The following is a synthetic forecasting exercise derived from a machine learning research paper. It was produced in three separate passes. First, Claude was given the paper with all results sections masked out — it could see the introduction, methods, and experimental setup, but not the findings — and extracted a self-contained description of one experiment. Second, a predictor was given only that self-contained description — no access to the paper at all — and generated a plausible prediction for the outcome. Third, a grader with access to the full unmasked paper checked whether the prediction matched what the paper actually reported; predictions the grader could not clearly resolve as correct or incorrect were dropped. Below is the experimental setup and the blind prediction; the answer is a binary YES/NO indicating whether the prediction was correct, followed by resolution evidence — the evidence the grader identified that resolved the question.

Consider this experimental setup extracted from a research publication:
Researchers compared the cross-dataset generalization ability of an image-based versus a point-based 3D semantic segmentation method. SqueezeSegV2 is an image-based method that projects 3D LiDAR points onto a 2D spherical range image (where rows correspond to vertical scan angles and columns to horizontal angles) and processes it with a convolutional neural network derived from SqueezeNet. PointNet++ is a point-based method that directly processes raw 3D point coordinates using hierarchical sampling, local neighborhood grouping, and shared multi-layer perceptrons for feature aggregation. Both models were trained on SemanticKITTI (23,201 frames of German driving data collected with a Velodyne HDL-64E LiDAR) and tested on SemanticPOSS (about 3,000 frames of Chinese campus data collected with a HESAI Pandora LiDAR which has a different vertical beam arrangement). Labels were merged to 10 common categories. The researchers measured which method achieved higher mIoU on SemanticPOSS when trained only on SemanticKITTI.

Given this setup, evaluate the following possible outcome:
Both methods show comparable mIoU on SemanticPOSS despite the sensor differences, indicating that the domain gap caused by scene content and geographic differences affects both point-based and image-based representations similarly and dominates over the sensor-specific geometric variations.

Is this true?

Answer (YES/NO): NO